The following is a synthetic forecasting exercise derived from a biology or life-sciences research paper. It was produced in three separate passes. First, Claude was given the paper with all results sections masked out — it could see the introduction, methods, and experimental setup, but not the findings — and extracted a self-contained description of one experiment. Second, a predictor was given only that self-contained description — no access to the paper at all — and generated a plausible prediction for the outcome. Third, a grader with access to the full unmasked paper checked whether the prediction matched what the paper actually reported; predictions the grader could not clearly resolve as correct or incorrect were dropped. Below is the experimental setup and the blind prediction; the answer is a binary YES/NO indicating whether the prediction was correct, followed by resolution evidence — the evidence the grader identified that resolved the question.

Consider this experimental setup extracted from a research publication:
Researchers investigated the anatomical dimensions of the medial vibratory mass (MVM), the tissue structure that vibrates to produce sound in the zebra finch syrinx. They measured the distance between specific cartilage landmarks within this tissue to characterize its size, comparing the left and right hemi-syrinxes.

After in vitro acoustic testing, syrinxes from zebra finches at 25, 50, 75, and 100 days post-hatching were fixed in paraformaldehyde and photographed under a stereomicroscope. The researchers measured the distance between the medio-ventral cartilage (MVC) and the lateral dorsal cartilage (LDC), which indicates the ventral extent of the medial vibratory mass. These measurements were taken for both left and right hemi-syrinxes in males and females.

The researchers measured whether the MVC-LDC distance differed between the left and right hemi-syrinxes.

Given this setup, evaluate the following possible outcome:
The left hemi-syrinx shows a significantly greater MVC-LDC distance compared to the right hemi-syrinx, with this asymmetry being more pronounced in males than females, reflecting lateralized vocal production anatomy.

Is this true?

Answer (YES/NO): NO